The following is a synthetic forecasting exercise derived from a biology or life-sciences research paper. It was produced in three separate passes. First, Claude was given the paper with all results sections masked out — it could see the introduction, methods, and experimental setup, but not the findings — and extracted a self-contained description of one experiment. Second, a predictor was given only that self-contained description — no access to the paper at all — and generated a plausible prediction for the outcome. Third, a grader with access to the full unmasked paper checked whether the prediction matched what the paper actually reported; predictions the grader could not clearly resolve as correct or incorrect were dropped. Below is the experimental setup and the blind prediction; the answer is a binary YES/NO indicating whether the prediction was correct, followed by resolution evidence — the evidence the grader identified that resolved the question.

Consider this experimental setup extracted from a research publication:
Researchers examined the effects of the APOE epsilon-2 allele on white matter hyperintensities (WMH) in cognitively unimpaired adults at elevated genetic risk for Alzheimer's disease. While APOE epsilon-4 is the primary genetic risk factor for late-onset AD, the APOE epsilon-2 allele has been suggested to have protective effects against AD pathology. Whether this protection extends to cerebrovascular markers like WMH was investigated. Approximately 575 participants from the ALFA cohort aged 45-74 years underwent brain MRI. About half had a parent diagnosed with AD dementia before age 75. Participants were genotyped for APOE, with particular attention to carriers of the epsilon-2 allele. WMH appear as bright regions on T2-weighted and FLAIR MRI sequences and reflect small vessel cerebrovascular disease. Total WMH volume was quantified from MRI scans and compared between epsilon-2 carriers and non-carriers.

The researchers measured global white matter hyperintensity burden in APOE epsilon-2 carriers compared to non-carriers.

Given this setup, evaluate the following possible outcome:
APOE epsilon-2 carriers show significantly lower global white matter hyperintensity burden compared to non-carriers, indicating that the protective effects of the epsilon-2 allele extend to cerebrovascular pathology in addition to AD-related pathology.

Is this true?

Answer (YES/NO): YES